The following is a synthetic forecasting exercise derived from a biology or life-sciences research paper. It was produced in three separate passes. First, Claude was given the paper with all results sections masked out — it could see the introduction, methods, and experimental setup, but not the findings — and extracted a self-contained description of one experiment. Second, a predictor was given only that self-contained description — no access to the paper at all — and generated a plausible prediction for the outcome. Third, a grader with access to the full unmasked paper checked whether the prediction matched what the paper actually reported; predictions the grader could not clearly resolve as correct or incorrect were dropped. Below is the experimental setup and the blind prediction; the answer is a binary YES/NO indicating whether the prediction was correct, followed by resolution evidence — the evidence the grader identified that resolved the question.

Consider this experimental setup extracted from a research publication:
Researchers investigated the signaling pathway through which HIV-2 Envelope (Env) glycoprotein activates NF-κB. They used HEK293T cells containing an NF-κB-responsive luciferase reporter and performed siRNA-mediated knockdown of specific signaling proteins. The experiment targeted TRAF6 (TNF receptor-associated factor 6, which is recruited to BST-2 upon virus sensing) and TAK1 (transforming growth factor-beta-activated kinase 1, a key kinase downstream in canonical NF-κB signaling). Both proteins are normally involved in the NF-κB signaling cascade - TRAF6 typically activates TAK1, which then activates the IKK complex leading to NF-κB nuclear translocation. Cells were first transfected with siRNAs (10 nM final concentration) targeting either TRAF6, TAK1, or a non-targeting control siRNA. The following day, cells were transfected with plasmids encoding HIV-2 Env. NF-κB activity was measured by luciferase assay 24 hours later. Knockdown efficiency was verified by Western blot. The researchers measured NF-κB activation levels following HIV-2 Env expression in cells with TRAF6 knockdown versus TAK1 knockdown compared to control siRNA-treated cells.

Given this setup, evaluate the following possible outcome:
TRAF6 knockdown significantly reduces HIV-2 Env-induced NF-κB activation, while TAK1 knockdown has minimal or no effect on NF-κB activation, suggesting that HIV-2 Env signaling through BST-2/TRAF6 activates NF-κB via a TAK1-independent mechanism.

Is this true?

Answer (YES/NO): YES